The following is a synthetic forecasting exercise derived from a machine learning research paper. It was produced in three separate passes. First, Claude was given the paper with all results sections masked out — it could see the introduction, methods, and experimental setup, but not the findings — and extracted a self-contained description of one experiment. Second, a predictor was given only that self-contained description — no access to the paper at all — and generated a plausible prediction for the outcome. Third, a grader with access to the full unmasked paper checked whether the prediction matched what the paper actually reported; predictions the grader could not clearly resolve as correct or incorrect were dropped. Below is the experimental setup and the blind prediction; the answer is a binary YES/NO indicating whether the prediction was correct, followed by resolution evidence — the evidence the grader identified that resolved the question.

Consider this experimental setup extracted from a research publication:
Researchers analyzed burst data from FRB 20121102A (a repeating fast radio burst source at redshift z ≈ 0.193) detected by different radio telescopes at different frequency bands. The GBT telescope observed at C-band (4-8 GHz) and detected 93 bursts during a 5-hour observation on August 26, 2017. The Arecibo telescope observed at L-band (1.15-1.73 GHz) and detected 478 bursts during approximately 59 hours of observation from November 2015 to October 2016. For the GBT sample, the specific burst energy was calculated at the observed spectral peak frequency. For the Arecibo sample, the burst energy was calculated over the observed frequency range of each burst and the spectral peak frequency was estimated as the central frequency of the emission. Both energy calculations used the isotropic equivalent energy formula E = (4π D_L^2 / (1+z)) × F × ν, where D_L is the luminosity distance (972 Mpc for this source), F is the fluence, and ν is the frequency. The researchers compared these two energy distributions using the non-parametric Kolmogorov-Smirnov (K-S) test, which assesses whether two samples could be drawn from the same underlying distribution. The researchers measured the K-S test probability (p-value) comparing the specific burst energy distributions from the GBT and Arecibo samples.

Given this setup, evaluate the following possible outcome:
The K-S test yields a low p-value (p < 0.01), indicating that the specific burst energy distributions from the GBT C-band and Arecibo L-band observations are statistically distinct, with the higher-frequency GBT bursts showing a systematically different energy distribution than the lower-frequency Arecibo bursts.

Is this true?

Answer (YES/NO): NO